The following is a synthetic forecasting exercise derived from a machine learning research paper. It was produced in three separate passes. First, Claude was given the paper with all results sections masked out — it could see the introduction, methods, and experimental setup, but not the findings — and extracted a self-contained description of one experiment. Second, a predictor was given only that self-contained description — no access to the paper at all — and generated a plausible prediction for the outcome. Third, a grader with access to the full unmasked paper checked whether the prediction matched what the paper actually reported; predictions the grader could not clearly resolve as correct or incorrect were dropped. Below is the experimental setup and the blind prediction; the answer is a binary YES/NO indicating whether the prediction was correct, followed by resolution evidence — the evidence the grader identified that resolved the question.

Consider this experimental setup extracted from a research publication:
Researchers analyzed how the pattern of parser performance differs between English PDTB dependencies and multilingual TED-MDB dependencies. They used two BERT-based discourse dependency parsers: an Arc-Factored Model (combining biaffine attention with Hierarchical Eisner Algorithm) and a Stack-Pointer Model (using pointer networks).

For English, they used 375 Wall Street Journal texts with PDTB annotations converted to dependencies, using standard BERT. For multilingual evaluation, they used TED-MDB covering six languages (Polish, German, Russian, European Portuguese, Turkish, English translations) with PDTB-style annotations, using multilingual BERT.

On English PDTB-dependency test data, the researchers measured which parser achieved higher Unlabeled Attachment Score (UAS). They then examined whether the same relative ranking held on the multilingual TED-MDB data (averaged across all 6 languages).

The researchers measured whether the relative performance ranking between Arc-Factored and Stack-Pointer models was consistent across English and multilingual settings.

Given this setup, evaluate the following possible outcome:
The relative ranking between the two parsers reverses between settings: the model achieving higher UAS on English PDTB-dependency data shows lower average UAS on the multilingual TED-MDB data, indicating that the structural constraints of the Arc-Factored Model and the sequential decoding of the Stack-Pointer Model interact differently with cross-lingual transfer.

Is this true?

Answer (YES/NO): YES